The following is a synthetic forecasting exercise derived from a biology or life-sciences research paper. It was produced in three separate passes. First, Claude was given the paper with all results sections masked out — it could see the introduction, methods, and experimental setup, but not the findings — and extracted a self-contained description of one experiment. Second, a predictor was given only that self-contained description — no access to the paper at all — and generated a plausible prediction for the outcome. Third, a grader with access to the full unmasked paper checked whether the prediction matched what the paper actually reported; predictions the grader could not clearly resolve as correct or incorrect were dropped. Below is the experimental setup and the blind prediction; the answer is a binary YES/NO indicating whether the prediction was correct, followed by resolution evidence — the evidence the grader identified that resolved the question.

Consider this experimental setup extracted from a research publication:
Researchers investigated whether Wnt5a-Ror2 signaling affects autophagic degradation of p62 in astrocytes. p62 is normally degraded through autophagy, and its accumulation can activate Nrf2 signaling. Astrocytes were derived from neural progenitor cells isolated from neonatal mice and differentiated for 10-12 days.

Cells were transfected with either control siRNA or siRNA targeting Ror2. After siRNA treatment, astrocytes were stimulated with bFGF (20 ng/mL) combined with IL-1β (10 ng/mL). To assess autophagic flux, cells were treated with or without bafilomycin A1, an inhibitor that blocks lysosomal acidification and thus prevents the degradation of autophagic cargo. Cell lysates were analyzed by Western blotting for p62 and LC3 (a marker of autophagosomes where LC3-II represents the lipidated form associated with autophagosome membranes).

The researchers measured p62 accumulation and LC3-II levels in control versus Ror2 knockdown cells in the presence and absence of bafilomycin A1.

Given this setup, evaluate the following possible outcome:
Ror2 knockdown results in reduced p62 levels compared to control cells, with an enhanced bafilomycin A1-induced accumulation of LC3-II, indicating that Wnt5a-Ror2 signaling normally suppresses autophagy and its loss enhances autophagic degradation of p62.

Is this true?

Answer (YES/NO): NO